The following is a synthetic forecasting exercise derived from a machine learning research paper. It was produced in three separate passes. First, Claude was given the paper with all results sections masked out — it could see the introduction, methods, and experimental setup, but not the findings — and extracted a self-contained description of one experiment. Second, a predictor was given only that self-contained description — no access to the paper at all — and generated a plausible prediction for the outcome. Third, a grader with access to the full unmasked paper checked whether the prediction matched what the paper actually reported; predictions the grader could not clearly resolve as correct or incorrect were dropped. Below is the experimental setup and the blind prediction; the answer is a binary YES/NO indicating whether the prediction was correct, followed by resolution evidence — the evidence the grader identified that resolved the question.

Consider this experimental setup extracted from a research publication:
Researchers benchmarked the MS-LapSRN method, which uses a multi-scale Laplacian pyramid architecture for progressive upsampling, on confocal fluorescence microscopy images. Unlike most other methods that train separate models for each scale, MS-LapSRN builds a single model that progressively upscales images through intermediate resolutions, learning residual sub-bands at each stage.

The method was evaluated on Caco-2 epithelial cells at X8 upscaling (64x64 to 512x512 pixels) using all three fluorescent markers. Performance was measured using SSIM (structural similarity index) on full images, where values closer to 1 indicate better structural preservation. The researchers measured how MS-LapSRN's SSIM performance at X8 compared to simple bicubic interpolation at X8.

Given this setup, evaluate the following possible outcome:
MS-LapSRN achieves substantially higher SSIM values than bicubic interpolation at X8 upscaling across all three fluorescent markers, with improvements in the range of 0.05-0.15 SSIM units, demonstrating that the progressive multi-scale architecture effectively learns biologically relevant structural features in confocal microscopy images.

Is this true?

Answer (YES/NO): NO